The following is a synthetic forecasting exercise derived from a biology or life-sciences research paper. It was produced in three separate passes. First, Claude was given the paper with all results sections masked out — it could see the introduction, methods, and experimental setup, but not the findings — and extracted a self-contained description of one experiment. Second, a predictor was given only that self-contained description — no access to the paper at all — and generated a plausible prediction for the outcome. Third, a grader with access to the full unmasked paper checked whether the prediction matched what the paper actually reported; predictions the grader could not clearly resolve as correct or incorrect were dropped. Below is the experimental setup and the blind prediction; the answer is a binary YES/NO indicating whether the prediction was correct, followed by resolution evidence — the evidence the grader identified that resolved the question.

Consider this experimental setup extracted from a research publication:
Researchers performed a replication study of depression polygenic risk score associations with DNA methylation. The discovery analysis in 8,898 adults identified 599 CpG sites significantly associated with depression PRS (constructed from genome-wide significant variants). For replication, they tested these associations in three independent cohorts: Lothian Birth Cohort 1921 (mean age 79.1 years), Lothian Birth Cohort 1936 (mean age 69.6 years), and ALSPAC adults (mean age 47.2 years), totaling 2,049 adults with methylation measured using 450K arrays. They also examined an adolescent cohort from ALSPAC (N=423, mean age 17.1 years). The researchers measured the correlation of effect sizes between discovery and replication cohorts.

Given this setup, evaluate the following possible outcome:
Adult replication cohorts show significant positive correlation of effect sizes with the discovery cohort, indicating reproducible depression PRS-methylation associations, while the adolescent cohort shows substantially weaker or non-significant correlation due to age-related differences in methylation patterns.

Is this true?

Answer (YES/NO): NO